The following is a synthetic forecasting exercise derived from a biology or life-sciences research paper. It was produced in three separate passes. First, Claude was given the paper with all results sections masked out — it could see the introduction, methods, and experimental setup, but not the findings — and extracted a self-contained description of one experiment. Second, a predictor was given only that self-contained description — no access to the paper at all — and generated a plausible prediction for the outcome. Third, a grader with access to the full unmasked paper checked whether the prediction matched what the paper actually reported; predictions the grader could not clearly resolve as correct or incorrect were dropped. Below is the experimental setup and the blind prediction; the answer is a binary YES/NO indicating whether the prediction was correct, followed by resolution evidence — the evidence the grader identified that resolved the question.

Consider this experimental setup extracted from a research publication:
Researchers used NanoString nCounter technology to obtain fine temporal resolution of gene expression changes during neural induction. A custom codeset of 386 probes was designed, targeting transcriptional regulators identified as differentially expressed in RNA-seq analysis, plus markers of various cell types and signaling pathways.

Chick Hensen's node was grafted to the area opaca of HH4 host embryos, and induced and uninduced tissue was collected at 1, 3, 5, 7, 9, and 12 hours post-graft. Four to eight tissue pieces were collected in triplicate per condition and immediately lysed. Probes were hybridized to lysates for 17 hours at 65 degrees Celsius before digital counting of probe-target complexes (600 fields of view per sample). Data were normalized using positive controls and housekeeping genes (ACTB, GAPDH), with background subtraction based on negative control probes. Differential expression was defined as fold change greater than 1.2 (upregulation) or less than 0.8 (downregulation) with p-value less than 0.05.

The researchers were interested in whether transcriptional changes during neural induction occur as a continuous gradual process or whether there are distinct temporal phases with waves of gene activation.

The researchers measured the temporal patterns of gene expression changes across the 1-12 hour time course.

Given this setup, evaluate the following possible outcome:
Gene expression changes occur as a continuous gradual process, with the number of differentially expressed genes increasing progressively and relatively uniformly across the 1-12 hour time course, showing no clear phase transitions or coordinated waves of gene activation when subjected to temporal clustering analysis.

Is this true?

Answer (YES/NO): NO